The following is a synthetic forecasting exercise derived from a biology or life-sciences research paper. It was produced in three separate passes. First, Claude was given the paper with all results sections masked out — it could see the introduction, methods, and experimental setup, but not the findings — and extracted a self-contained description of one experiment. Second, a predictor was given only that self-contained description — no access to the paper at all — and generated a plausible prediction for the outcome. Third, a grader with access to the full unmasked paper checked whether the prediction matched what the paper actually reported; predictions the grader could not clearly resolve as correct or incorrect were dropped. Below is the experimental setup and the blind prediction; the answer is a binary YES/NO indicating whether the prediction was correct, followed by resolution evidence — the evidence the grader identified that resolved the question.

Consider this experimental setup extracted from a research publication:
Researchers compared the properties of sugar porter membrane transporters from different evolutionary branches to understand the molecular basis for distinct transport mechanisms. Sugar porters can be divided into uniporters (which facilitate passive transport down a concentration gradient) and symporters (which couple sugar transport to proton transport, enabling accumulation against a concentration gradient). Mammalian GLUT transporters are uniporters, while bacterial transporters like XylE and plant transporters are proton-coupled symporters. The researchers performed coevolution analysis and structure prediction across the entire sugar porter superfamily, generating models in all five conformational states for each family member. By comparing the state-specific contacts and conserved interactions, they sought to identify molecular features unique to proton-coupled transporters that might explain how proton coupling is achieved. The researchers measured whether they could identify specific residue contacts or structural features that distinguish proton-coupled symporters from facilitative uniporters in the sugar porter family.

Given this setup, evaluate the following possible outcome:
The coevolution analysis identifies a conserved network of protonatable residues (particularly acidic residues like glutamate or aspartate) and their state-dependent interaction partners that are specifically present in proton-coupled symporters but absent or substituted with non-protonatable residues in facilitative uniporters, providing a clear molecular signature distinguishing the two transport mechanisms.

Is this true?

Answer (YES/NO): NO